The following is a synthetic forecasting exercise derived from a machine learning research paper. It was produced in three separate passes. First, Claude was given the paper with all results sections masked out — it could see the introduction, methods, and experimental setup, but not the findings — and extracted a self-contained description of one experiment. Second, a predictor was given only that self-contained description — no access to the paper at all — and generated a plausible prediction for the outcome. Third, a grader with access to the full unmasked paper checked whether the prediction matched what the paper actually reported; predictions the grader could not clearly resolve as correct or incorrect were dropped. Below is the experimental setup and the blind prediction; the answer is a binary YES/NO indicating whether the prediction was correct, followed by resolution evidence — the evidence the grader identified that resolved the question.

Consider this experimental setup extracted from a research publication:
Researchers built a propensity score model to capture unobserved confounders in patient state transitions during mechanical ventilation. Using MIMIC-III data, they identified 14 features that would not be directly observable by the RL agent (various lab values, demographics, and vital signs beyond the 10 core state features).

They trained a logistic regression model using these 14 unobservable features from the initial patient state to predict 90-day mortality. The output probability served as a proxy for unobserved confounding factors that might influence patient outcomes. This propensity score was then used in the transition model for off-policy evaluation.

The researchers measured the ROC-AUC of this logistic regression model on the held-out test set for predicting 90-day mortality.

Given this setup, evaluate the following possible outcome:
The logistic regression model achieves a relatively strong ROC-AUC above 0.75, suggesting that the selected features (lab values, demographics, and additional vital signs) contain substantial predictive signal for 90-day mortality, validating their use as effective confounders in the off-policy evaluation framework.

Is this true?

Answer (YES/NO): NO